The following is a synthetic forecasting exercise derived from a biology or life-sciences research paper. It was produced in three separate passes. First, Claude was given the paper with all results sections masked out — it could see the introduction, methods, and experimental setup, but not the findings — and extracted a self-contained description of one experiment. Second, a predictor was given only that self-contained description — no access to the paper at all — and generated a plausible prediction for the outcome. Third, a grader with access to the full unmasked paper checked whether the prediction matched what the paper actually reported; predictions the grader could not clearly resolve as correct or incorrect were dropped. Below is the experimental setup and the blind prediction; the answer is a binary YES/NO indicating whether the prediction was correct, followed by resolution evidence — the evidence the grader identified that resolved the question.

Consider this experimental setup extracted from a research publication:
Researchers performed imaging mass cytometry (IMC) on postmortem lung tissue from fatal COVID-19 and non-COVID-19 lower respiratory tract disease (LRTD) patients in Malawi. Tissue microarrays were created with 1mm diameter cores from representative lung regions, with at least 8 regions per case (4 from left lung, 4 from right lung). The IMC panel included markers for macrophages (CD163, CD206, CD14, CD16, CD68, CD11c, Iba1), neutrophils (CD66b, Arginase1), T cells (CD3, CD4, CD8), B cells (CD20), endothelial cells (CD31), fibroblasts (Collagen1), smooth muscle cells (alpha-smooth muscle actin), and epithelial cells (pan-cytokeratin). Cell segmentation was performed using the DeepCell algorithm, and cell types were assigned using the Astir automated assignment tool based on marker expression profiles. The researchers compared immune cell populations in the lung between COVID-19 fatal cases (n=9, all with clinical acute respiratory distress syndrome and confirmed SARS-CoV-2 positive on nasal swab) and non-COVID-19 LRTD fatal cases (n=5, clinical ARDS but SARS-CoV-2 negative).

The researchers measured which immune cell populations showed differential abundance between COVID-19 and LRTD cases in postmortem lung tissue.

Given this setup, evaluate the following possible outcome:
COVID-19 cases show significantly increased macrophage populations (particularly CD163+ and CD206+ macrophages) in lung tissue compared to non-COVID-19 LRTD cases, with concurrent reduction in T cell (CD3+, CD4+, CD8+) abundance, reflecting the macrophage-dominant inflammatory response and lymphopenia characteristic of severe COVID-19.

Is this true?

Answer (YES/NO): NO